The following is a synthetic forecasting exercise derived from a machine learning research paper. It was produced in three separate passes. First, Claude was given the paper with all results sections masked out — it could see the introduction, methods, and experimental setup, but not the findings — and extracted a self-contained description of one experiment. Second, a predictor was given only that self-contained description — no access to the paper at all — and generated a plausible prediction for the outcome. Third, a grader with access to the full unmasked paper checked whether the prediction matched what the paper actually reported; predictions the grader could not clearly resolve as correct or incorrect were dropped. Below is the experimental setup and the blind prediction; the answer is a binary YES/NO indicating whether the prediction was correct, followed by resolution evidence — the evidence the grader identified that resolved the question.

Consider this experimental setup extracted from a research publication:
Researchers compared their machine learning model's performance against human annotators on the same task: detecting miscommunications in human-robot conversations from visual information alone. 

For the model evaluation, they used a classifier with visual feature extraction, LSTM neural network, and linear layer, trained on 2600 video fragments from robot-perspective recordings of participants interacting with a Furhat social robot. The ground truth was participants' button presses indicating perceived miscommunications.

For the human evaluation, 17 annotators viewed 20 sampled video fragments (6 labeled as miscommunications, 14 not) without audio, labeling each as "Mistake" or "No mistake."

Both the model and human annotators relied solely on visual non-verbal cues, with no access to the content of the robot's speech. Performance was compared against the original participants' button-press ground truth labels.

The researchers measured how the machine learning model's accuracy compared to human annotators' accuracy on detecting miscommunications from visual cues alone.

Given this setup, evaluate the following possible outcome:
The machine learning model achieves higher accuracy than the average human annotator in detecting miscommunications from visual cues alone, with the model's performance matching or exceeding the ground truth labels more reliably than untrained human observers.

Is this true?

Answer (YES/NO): NO